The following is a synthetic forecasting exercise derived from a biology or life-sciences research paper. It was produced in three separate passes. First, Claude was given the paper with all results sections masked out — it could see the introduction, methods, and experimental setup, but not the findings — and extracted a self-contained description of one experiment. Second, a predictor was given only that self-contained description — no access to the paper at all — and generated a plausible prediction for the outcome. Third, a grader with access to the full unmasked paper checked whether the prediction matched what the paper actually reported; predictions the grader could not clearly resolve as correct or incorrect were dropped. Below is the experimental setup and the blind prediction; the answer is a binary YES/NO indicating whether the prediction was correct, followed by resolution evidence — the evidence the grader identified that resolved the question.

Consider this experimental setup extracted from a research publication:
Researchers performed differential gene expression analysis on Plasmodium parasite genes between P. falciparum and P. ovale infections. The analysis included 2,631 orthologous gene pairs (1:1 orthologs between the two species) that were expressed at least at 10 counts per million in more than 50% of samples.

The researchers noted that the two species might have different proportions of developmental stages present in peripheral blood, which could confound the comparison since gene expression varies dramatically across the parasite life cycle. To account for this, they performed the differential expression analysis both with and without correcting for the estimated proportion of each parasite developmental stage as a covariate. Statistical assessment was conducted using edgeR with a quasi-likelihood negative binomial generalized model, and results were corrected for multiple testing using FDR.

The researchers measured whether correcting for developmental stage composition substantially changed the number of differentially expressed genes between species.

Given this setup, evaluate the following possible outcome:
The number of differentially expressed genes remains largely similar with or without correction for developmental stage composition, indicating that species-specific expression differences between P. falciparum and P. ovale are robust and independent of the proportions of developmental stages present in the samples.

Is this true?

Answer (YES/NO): NO